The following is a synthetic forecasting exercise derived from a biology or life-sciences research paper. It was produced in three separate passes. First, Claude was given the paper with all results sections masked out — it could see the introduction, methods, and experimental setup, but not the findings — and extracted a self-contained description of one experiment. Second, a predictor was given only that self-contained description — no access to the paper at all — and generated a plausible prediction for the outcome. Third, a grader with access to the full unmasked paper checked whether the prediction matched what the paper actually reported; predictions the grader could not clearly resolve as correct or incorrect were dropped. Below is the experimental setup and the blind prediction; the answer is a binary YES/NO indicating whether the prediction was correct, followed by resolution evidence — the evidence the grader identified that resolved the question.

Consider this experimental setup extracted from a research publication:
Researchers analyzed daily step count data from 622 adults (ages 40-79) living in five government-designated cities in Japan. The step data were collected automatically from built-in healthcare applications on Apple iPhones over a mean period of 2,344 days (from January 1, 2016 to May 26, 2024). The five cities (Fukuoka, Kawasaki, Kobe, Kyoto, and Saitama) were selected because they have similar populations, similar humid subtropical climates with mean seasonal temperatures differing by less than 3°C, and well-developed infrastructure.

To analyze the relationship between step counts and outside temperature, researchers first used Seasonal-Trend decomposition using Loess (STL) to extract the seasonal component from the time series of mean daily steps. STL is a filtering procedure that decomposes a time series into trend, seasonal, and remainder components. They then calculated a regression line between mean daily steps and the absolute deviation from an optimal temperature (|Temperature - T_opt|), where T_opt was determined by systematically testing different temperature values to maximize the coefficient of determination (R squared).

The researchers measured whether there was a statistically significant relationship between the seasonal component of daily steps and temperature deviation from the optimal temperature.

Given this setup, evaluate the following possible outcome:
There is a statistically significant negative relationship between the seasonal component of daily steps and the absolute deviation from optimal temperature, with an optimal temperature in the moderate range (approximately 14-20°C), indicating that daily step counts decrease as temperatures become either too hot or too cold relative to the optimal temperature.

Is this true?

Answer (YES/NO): YES